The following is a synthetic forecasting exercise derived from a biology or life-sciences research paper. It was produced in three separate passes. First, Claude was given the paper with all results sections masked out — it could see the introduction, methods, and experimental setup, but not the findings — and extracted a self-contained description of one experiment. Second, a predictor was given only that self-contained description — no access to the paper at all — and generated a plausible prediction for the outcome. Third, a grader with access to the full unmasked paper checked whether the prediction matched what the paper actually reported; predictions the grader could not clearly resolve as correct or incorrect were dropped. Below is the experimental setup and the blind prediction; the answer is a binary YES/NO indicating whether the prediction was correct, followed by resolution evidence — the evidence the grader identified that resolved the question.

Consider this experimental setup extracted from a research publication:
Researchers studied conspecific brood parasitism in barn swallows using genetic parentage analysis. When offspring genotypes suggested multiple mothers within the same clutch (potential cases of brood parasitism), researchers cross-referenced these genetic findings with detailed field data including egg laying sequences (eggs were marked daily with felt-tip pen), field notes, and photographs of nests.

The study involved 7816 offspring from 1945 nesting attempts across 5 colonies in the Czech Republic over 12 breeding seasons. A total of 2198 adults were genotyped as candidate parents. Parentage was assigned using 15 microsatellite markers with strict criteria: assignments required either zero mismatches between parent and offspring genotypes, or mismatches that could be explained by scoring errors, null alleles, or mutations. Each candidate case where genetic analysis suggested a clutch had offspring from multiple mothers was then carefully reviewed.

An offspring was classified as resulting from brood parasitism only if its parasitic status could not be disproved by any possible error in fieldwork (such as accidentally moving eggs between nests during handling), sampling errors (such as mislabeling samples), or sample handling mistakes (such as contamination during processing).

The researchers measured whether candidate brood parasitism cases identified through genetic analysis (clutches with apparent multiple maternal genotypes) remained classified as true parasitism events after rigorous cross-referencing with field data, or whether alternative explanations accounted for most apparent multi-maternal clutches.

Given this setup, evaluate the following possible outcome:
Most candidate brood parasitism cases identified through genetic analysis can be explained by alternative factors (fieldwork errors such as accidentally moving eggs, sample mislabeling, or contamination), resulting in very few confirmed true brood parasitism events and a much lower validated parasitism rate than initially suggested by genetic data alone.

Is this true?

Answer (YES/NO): YES